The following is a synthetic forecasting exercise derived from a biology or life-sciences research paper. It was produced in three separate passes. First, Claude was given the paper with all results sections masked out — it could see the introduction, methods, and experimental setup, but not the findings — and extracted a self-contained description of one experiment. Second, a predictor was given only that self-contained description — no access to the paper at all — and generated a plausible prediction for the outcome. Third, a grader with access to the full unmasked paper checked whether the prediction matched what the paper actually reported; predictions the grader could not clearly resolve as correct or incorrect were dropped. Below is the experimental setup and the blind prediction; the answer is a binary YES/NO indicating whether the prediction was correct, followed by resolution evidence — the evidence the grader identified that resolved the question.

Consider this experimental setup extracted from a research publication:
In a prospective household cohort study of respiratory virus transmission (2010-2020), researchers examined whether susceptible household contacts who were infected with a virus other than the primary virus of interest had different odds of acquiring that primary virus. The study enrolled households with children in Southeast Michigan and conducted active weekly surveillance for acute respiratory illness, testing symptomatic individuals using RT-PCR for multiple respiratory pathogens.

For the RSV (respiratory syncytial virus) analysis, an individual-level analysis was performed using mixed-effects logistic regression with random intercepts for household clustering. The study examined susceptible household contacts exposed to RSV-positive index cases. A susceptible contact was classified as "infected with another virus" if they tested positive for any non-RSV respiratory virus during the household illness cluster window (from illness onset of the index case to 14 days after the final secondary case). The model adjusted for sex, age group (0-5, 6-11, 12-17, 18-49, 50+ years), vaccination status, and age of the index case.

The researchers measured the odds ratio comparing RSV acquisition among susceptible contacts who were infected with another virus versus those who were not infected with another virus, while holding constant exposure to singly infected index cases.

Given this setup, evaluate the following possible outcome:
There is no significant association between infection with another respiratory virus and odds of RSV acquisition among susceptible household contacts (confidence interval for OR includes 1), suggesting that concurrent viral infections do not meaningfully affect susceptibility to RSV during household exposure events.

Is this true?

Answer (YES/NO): NO